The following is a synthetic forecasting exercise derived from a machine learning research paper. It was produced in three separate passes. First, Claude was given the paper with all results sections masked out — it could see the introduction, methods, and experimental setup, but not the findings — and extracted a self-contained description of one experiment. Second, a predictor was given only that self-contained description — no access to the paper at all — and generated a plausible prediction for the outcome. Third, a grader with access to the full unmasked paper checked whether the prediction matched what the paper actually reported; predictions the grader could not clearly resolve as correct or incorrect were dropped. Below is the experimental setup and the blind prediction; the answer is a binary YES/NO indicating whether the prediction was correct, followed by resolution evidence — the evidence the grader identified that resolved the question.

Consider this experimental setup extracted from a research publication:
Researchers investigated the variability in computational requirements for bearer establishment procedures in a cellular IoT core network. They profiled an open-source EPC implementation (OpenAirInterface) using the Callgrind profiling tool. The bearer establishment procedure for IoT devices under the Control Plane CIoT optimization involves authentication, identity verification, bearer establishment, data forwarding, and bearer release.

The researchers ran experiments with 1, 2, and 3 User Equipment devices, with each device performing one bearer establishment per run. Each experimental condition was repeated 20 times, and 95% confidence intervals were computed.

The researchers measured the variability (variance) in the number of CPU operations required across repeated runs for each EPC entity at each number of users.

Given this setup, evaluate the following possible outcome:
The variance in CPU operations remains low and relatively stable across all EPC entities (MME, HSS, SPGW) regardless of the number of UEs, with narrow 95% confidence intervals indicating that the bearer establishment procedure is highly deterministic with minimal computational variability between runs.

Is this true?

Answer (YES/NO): YES